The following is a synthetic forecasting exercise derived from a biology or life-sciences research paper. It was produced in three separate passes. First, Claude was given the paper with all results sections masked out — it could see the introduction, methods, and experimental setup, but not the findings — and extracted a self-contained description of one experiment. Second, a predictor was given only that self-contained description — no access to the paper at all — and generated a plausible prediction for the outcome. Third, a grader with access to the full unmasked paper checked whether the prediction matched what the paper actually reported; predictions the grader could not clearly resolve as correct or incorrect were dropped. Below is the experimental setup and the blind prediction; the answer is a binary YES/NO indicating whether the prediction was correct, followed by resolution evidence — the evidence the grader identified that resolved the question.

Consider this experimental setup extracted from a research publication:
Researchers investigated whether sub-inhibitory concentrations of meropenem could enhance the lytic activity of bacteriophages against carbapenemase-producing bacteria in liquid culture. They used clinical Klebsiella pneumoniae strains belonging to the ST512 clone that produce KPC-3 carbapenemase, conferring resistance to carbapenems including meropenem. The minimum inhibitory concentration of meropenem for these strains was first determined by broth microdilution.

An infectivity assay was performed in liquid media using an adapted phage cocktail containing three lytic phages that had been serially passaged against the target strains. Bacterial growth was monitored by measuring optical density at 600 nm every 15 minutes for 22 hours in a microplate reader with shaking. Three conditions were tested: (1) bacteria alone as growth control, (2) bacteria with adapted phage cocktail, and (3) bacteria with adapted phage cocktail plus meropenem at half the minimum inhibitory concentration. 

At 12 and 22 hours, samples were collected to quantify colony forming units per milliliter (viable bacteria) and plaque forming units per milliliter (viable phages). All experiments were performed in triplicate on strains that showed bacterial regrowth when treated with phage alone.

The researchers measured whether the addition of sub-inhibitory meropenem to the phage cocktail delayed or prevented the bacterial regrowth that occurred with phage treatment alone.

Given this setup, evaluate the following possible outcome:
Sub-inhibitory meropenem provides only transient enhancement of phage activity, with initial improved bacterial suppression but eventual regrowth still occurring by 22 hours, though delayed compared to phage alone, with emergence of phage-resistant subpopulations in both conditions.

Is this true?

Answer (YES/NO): NO